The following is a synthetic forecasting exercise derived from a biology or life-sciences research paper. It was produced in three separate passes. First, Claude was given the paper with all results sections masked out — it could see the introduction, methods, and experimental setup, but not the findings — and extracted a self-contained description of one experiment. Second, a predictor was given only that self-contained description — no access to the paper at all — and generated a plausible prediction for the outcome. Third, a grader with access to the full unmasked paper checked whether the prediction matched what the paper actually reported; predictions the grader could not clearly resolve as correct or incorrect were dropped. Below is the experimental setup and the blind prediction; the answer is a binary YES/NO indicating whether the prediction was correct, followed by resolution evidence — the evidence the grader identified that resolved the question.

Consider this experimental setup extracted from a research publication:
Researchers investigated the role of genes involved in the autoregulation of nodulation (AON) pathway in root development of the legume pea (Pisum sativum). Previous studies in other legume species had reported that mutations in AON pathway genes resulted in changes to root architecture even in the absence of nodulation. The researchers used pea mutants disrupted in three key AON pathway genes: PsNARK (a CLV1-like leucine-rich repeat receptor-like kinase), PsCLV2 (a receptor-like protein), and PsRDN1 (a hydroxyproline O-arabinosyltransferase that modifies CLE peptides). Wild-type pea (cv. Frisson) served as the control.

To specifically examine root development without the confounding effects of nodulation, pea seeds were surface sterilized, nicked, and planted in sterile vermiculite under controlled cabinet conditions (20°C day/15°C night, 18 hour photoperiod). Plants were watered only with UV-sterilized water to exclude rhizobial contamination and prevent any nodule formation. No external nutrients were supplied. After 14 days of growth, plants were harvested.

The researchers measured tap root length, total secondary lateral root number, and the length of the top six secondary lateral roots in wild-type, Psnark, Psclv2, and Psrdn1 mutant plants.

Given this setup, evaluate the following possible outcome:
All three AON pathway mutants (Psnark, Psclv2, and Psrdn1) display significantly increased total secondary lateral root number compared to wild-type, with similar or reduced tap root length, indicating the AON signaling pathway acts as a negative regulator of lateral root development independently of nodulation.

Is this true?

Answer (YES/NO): NO